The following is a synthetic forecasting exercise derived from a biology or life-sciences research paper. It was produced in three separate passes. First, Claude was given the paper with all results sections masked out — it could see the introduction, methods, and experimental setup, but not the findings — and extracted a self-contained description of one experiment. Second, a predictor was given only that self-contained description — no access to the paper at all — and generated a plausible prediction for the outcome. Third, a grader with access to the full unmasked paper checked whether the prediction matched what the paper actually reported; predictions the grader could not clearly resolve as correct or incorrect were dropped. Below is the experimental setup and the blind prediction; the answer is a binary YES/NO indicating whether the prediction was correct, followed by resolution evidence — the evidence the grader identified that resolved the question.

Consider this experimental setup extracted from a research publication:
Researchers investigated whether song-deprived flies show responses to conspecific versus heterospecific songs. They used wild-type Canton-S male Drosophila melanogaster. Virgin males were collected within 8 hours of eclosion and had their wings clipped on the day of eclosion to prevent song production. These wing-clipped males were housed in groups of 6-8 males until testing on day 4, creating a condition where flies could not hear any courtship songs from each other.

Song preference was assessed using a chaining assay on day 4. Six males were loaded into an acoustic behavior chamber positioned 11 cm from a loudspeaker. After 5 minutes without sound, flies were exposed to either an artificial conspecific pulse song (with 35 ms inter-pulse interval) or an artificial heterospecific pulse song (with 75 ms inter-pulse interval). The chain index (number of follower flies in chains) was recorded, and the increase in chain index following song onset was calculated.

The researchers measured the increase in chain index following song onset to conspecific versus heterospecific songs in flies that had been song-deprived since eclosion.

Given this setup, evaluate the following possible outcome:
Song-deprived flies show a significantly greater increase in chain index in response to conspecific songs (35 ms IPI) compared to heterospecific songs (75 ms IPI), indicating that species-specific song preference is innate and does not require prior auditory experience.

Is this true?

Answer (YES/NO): YES